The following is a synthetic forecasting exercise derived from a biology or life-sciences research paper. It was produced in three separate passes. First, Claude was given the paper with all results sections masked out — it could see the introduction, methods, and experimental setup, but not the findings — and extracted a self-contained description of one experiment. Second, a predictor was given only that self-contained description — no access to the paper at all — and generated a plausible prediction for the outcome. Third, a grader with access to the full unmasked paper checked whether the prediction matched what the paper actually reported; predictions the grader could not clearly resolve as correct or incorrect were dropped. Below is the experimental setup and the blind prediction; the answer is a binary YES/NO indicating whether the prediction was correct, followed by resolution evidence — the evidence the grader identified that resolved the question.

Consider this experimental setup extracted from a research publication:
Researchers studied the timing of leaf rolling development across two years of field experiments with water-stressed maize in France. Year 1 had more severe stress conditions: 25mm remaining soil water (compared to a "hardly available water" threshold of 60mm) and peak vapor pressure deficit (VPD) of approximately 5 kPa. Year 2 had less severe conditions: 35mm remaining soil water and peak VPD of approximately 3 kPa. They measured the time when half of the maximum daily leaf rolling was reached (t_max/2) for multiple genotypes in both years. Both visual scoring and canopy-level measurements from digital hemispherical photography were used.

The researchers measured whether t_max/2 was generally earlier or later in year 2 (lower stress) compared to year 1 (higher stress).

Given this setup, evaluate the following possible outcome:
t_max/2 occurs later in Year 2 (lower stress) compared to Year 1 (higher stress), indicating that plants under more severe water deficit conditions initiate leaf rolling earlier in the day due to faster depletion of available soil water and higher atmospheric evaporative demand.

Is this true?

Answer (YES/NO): NO